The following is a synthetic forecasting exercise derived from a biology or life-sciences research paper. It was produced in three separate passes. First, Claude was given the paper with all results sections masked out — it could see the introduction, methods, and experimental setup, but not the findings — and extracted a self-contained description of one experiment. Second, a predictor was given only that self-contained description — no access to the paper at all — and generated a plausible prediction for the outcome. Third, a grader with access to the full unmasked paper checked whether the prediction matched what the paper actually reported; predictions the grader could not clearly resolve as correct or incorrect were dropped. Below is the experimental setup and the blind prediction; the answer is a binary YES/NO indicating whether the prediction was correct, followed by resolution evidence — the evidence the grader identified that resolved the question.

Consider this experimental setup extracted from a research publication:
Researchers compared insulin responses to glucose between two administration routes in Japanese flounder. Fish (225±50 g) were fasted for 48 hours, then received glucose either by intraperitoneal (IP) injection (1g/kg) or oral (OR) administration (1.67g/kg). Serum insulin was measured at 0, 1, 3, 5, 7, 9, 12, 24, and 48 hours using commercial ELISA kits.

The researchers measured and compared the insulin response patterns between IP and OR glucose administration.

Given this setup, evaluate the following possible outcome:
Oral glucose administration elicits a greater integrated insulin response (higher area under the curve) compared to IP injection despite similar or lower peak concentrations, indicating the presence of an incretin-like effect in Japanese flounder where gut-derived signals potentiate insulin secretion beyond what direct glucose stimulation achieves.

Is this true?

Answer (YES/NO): NO